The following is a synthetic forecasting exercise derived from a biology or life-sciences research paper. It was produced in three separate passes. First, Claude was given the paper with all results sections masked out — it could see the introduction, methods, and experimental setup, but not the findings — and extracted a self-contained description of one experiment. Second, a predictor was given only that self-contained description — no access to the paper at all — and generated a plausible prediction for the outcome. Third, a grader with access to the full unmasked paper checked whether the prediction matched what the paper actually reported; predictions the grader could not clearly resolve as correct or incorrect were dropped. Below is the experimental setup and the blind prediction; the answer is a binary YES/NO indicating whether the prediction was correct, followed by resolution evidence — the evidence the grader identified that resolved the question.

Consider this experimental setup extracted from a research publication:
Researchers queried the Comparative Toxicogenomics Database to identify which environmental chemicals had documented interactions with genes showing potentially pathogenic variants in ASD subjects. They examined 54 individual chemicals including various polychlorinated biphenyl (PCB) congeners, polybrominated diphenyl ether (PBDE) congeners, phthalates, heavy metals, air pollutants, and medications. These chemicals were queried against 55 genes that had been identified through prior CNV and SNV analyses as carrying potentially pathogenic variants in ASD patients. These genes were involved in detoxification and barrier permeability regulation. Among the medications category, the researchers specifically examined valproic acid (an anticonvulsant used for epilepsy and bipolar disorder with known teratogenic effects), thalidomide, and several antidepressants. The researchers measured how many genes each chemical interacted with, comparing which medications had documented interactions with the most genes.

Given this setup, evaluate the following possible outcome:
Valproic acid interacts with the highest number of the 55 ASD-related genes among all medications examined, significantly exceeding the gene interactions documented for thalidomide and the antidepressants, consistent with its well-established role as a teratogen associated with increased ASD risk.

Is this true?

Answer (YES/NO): YES